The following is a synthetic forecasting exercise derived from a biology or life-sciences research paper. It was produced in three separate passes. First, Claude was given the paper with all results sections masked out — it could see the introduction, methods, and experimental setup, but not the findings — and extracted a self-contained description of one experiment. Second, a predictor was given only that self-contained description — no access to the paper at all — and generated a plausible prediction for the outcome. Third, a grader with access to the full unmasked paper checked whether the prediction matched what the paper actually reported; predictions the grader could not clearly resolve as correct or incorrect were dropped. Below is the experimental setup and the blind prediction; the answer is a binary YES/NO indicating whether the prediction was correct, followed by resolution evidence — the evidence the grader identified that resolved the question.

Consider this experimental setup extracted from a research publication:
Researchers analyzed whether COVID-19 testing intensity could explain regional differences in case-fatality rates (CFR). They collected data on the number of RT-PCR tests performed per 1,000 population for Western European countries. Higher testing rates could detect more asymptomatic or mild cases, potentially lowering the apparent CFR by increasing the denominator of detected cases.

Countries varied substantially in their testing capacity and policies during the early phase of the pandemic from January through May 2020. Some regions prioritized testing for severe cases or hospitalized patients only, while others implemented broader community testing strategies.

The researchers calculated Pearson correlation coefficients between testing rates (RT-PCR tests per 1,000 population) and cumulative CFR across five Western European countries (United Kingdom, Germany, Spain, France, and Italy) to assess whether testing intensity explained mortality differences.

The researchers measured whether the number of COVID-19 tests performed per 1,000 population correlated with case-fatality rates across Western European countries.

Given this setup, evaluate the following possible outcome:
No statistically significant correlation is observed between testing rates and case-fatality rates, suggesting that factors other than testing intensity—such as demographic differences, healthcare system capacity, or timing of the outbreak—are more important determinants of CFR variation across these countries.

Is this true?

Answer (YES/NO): YES